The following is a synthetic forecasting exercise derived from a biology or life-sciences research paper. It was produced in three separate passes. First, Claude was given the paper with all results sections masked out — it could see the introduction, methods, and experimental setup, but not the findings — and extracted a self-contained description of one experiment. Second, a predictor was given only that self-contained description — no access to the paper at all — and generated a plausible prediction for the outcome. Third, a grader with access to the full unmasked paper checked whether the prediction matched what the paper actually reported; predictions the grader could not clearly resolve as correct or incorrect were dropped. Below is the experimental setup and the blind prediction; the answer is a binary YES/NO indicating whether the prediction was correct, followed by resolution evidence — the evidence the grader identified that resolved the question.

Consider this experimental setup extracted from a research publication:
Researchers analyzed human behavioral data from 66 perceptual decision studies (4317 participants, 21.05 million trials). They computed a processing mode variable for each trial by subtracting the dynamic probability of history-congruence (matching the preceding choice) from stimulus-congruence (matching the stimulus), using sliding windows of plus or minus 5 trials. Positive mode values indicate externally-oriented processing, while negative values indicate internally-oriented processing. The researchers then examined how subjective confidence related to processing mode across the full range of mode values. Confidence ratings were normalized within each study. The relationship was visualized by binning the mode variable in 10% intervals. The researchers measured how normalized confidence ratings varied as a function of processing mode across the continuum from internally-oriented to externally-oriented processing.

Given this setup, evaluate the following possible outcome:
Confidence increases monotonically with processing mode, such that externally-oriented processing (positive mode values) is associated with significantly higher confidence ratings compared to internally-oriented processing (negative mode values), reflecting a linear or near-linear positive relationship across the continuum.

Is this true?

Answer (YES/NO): NO